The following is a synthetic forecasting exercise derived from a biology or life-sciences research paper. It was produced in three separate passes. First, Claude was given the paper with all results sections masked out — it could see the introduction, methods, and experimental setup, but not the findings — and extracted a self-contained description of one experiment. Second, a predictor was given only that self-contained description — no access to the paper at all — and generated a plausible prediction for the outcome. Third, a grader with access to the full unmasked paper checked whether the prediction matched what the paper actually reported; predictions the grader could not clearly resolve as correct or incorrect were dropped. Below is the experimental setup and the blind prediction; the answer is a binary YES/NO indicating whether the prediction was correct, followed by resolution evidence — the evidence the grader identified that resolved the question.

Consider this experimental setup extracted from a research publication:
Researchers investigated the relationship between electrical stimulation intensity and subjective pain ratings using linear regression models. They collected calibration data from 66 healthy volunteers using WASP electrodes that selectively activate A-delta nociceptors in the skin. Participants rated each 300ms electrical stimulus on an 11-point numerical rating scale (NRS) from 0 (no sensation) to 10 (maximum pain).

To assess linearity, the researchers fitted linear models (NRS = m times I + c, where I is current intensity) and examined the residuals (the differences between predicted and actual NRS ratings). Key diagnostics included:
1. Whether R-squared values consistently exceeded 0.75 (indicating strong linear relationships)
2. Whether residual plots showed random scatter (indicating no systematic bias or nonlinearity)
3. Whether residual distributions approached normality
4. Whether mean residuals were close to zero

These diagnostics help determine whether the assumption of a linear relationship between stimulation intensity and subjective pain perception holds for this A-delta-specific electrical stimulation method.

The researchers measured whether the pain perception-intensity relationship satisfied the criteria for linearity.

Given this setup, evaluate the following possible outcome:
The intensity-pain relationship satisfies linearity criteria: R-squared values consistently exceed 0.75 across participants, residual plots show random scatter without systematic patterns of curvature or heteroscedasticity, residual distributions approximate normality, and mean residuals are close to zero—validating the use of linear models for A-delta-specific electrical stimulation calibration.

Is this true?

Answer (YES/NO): YES